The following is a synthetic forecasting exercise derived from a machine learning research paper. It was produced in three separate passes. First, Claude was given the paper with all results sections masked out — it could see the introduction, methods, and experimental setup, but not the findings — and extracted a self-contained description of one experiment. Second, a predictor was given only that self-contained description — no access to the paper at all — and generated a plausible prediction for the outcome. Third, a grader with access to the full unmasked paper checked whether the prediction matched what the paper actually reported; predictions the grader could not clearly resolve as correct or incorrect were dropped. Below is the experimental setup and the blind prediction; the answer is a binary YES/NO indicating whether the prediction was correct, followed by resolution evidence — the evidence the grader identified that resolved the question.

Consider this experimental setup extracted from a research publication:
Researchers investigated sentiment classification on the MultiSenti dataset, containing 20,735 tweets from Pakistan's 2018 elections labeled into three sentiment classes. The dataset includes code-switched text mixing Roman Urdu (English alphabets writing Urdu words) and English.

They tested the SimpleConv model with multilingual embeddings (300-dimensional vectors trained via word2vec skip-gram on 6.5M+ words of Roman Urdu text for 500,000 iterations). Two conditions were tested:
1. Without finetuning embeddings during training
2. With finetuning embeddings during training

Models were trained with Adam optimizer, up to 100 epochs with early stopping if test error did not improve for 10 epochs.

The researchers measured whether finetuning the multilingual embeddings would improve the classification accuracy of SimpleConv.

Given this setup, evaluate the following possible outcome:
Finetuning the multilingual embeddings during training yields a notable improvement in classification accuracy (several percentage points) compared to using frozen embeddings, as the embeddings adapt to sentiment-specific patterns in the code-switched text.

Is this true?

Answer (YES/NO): NO